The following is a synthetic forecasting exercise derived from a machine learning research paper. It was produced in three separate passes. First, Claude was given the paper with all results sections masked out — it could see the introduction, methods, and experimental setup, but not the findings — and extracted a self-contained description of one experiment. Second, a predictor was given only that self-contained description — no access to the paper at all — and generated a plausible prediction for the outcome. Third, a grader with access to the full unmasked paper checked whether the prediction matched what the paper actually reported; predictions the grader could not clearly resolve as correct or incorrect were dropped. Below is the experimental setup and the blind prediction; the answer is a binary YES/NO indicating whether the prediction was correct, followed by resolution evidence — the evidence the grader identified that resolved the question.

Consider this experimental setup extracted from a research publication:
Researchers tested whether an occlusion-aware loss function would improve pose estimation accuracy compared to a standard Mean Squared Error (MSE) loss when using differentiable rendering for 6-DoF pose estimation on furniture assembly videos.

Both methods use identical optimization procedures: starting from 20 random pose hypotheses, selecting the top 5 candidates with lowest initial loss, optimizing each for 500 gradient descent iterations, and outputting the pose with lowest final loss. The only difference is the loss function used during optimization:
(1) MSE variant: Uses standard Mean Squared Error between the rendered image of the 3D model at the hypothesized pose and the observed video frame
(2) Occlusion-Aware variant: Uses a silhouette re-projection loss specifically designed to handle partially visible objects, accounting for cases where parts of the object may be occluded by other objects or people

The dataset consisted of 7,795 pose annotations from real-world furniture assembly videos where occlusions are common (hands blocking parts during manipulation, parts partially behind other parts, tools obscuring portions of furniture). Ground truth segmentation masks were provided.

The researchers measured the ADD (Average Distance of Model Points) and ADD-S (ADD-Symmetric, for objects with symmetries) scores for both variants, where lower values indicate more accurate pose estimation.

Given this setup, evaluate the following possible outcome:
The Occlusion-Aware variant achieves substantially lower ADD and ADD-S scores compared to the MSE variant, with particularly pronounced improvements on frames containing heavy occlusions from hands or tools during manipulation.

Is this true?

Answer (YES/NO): NO